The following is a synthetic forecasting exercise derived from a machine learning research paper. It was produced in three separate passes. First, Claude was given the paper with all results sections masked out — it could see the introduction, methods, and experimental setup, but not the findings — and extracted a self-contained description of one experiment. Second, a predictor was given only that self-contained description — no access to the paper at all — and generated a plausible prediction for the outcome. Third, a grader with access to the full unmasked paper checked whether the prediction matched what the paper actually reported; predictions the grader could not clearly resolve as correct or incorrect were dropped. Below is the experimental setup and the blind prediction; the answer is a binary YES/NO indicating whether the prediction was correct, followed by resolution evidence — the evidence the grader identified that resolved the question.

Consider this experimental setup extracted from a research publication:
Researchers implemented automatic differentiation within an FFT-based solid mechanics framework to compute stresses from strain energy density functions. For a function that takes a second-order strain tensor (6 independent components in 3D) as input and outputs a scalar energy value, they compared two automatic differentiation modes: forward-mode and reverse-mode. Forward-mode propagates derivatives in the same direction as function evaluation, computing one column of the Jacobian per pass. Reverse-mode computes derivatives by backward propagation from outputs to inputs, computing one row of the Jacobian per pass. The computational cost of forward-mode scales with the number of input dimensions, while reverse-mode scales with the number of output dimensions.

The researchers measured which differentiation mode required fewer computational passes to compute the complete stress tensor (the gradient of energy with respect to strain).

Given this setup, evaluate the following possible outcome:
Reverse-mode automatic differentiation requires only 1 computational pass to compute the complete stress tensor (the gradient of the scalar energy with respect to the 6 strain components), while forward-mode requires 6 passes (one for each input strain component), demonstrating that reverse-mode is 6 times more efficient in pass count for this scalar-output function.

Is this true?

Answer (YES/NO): YES